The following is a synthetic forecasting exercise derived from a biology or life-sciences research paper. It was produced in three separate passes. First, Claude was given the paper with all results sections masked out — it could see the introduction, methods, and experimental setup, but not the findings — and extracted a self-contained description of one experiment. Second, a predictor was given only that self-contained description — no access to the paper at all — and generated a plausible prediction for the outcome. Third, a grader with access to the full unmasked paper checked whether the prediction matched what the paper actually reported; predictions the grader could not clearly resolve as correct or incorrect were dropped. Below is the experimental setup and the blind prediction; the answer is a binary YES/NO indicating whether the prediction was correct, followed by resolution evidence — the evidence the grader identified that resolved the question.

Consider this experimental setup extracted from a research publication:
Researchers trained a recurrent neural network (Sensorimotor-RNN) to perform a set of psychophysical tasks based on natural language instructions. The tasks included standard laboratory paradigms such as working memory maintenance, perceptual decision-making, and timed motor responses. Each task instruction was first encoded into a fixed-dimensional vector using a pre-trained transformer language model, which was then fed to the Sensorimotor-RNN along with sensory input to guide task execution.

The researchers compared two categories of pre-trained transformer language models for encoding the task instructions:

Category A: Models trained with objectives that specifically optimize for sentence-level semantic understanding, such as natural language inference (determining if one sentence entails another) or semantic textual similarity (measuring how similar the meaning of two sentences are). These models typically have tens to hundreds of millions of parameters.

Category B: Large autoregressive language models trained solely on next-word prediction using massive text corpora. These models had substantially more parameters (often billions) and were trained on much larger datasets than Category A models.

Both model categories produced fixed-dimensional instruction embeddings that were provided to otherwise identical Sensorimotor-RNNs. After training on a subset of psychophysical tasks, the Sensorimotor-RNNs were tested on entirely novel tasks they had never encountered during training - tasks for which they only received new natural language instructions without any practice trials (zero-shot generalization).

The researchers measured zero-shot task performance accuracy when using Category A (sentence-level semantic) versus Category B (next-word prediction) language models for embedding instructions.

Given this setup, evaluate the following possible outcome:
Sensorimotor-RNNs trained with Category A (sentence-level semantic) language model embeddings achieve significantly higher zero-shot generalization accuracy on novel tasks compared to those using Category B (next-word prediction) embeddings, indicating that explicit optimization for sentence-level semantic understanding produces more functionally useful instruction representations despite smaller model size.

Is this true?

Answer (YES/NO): YES